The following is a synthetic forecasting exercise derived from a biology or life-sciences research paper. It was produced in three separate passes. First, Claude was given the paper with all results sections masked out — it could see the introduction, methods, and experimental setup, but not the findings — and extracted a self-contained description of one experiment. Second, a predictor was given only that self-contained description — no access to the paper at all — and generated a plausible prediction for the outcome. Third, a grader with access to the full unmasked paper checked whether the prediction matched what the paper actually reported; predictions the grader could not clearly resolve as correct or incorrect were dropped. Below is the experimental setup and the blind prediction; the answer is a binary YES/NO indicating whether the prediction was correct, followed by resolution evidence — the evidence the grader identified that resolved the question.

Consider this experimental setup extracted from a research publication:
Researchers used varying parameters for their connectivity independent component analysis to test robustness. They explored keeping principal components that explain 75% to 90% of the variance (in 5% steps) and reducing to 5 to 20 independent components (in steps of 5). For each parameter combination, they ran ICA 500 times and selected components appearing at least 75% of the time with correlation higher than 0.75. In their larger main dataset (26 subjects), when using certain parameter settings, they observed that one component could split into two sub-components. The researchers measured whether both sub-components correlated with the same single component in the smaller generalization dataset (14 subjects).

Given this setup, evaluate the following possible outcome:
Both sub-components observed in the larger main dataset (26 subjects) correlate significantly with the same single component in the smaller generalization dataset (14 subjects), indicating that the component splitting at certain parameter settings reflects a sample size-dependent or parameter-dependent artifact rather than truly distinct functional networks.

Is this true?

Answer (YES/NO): NO